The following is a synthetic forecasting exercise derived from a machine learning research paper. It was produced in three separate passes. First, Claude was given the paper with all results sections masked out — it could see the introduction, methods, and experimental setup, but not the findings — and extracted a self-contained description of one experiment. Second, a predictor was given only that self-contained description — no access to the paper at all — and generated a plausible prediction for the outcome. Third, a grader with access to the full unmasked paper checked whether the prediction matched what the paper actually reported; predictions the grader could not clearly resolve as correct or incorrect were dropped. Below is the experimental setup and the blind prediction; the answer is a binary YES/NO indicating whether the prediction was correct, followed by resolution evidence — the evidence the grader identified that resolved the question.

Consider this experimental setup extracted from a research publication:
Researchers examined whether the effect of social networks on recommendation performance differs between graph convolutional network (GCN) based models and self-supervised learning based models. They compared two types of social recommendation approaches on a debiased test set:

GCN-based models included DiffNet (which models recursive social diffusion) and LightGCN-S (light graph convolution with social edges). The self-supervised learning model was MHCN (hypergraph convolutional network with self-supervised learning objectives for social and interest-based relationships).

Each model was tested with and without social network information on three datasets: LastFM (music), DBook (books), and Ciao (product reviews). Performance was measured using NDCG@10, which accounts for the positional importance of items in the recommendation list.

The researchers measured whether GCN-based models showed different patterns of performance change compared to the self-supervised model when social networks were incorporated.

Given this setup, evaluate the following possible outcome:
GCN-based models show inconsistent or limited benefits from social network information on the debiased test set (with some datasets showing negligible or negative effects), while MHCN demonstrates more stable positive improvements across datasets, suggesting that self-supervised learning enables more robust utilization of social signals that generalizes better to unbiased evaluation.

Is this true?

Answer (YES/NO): NO